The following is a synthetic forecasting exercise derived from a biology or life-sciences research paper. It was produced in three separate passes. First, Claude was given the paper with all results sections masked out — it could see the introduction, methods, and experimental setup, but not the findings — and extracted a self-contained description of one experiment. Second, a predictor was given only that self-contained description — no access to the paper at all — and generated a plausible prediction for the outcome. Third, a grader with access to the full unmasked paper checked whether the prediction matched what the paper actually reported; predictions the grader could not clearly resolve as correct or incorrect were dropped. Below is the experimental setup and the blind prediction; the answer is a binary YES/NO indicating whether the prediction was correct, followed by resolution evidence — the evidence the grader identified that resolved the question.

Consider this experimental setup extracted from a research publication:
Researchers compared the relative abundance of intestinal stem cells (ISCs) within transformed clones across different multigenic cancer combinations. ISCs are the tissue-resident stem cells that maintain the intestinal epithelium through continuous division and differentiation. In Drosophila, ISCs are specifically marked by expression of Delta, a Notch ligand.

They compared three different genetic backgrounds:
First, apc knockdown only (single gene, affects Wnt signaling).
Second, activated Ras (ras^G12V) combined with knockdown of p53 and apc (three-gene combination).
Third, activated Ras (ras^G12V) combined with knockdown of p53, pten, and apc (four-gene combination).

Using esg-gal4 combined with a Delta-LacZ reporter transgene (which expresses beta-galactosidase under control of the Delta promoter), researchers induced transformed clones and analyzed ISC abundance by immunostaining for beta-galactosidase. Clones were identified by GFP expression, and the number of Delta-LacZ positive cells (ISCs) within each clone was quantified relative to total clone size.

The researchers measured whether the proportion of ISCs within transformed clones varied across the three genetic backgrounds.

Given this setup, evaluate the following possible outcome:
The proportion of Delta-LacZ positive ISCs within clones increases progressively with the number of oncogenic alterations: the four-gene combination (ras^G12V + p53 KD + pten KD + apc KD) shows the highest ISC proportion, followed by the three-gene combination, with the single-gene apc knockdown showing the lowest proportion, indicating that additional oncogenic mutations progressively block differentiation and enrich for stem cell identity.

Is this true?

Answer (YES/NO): NO